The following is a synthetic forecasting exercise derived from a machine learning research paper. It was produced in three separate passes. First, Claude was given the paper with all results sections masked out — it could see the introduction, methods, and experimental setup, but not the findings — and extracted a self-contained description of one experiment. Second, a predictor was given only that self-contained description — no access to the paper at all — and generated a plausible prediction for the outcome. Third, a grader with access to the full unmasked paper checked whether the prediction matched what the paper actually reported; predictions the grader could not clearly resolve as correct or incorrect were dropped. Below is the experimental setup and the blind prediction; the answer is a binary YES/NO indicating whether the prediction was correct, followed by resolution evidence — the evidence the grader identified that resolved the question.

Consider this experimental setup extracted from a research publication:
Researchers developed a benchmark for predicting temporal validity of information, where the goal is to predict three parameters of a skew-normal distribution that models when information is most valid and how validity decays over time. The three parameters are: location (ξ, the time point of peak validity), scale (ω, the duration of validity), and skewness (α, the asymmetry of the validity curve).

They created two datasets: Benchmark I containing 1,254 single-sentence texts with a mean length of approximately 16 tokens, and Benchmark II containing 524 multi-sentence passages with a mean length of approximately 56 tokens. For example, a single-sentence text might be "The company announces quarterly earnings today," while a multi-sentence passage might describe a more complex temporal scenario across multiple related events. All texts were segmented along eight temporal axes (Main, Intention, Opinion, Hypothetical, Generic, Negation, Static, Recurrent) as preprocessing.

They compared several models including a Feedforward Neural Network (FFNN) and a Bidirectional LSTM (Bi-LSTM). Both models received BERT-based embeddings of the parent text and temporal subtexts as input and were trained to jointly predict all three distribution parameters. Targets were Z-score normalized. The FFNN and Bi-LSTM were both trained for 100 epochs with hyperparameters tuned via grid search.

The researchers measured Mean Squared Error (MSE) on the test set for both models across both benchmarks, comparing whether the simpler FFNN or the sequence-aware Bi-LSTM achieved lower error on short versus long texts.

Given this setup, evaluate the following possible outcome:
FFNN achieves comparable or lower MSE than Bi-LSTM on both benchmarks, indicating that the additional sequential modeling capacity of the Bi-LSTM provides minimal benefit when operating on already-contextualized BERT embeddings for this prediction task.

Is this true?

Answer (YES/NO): NO